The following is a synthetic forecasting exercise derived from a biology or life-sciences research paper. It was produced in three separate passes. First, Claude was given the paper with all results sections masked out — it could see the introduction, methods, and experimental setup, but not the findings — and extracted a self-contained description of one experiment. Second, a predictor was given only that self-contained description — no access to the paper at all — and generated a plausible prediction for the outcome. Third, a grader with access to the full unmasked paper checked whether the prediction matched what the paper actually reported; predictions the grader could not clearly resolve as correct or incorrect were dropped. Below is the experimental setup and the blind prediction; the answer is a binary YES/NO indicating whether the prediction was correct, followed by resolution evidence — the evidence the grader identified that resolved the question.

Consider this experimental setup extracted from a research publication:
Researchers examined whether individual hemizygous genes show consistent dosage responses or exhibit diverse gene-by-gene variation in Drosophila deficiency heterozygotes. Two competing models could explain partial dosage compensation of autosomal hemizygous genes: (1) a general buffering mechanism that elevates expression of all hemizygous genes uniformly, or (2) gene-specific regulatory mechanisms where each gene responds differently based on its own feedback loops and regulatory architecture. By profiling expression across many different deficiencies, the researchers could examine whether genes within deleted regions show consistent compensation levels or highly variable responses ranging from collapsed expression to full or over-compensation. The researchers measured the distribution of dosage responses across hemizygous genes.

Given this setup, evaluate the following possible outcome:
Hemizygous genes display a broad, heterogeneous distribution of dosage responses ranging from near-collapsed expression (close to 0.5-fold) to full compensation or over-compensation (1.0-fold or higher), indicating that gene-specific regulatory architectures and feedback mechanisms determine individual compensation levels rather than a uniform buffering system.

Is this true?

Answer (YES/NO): YES